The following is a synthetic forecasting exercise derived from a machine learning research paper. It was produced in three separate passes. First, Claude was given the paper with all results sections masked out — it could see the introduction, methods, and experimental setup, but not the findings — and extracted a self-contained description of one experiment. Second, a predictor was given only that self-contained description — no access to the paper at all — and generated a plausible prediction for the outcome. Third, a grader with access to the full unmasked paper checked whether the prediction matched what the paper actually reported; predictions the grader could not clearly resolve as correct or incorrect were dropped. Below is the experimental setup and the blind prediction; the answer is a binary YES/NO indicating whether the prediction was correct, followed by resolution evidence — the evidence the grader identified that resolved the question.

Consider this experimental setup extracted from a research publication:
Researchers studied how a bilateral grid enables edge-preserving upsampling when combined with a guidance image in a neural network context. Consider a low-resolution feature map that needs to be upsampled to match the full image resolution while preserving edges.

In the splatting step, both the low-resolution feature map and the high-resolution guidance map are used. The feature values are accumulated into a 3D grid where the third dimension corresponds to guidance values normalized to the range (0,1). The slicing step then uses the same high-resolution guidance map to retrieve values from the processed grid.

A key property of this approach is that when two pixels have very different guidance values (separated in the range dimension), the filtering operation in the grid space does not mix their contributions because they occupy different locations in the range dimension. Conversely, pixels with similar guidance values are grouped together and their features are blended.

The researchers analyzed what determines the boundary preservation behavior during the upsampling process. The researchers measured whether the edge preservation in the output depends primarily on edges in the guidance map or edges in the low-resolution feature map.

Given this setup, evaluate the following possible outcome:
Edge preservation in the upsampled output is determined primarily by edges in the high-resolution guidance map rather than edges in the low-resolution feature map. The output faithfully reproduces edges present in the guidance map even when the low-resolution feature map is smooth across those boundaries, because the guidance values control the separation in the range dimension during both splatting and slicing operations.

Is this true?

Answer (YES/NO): YES